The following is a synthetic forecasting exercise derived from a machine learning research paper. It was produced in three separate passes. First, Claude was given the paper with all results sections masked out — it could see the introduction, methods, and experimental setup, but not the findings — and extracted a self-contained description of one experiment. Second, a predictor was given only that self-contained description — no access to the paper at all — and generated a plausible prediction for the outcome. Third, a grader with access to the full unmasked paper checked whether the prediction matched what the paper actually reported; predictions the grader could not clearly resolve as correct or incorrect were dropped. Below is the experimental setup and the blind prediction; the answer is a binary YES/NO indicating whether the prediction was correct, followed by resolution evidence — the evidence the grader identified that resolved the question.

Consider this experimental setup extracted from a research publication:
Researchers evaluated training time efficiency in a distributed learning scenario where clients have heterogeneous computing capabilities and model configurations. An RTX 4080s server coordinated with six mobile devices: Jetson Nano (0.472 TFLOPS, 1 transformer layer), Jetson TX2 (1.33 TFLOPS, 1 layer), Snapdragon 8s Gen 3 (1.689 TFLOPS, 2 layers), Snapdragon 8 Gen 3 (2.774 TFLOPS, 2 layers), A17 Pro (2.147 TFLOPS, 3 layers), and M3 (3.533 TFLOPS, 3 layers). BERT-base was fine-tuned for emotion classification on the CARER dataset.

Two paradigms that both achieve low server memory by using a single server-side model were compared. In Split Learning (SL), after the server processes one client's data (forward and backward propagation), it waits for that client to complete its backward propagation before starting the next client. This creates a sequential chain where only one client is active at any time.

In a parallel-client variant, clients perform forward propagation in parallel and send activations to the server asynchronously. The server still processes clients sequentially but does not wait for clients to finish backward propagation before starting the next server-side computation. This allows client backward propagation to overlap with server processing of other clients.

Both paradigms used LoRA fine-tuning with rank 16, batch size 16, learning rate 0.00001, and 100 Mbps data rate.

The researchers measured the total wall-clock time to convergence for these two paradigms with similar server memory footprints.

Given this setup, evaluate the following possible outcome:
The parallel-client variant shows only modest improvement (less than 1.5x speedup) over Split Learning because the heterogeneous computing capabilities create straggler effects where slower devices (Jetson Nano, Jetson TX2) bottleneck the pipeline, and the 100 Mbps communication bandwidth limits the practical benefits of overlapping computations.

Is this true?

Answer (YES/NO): NO